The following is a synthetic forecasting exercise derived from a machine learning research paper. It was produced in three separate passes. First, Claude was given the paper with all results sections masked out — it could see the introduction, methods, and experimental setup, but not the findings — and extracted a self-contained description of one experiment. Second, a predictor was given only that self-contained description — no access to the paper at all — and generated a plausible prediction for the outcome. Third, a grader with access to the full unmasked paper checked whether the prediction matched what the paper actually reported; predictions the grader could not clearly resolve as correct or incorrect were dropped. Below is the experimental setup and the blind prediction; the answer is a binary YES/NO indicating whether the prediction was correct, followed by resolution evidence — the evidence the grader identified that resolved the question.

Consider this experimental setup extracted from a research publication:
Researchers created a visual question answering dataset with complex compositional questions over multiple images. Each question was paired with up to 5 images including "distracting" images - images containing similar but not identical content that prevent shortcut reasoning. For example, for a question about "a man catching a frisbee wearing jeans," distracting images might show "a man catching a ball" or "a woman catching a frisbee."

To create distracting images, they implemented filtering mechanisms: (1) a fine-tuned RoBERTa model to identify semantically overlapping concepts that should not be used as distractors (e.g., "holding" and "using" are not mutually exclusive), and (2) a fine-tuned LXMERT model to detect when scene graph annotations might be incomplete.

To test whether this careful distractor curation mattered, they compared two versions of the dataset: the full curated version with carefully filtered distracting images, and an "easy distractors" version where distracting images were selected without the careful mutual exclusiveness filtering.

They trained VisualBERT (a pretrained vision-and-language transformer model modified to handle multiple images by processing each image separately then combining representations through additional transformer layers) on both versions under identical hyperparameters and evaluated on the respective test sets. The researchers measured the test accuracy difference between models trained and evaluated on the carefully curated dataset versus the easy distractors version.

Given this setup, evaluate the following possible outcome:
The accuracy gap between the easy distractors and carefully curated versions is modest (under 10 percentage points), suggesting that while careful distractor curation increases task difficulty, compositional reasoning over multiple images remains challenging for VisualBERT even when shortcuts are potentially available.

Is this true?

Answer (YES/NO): NO